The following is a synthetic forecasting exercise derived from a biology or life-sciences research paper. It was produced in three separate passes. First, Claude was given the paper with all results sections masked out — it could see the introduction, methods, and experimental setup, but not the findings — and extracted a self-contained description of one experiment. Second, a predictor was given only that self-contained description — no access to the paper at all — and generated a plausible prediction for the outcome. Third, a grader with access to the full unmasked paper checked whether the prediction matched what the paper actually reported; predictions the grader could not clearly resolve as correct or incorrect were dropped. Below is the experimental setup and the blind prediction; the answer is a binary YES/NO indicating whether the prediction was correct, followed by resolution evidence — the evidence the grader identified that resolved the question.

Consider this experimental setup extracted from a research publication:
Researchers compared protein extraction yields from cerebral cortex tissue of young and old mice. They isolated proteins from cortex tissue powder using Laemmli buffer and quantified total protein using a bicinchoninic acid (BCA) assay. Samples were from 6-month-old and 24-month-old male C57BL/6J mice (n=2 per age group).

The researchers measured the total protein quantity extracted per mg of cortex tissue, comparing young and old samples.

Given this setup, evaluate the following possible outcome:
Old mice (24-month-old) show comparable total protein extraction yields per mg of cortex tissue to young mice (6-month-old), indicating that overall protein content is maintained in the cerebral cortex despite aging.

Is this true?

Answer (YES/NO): YES